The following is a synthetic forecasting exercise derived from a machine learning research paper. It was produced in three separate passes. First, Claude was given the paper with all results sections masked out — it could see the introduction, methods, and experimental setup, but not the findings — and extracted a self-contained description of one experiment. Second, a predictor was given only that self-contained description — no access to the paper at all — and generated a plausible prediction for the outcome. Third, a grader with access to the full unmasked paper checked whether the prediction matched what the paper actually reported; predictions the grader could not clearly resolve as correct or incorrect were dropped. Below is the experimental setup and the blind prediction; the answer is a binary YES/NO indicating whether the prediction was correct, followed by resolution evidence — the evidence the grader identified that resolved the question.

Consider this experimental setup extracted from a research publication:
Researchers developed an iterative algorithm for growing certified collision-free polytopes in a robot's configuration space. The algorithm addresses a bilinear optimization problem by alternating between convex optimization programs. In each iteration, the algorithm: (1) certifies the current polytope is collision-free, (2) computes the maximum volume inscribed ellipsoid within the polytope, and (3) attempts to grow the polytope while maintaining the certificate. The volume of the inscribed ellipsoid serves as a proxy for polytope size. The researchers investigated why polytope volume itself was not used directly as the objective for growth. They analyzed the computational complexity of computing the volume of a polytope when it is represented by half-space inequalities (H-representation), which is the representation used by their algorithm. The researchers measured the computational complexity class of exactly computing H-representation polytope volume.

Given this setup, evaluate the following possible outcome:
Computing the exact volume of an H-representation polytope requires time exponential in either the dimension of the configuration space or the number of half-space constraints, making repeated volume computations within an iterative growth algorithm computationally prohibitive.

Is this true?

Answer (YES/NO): NO